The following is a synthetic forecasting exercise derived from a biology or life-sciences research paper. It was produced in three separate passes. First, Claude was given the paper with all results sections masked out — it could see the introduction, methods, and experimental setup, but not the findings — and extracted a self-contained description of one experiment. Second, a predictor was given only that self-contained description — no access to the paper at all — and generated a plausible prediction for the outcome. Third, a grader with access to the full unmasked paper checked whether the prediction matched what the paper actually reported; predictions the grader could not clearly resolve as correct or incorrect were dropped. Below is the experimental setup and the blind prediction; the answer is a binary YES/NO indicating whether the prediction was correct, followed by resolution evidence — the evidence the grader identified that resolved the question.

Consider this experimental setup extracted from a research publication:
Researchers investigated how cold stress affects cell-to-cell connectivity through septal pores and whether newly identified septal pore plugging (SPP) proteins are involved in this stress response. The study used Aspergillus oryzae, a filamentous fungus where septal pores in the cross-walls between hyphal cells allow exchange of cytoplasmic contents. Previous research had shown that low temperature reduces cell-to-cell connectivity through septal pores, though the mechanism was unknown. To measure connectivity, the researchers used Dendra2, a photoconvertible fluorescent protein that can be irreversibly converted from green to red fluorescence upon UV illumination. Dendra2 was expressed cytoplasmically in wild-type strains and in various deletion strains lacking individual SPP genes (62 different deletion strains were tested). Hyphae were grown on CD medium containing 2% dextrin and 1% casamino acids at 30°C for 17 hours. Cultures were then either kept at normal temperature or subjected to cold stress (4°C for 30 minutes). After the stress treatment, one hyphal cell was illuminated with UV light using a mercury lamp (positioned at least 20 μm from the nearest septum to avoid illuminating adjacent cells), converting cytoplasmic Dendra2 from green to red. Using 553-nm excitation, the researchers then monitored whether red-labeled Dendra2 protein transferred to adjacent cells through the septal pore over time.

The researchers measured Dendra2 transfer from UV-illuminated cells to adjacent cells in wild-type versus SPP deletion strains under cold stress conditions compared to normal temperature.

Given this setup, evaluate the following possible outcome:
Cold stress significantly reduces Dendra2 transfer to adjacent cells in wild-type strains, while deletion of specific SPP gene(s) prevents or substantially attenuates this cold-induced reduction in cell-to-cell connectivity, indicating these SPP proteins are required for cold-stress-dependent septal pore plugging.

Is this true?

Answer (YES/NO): YES